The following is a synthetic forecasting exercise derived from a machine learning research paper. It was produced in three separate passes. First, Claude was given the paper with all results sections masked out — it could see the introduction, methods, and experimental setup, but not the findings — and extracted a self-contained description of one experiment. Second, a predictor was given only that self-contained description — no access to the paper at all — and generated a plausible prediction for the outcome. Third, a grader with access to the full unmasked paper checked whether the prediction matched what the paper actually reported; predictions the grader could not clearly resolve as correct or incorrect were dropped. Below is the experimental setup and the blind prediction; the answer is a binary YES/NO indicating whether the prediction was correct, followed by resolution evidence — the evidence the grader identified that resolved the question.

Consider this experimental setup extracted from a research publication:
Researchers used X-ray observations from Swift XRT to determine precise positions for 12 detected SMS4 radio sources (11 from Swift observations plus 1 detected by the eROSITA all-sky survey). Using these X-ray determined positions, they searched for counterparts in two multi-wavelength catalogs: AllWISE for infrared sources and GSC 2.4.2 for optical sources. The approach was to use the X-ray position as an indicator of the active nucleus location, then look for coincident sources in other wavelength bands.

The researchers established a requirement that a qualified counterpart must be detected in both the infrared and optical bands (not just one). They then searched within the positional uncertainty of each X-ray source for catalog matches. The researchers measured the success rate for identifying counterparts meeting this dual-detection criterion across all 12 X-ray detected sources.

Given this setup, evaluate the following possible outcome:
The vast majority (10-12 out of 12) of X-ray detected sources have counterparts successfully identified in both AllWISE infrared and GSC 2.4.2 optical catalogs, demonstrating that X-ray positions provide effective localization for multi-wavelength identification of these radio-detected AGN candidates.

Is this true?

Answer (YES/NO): YES